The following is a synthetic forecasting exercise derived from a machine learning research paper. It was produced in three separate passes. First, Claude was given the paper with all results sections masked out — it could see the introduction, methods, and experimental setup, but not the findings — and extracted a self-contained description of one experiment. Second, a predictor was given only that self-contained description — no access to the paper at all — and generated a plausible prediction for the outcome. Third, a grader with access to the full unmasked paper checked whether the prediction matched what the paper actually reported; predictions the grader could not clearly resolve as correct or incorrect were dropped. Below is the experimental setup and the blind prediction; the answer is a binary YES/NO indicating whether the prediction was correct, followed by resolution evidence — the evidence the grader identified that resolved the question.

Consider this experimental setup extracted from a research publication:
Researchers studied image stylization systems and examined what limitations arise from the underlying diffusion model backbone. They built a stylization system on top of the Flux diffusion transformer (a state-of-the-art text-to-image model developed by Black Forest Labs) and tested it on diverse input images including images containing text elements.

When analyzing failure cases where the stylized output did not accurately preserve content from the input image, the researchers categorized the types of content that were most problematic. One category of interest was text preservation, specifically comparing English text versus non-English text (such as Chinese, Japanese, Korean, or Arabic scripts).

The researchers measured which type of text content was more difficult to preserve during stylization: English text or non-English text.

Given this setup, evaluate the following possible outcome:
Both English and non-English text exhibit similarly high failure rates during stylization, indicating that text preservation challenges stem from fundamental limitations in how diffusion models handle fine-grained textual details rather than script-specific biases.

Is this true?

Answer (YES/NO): NO